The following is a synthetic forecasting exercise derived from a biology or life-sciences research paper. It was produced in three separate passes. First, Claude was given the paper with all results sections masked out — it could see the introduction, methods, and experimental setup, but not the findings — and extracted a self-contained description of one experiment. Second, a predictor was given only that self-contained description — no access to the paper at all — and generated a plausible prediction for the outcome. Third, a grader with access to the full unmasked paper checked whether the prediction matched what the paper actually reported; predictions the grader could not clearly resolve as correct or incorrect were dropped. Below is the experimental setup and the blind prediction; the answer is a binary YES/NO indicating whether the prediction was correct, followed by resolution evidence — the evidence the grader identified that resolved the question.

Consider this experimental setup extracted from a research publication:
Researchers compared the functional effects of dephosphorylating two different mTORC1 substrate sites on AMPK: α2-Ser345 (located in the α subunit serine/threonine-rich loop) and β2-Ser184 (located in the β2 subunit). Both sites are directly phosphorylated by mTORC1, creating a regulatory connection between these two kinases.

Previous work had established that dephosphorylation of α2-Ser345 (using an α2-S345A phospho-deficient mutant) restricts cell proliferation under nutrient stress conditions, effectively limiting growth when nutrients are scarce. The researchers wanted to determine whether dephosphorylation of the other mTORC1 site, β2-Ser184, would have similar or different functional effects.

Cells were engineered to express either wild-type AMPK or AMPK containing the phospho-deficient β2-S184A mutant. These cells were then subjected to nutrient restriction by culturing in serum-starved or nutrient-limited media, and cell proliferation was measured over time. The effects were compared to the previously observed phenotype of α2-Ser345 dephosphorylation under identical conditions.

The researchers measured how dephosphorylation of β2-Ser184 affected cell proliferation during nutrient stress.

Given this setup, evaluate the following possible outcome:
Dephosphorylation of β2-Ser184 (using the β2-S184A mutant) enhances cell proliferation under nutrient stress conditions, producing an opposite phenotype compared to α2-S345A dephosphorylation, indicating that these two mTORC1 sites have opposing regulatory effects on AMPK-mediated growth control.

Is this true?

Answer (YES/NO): YES